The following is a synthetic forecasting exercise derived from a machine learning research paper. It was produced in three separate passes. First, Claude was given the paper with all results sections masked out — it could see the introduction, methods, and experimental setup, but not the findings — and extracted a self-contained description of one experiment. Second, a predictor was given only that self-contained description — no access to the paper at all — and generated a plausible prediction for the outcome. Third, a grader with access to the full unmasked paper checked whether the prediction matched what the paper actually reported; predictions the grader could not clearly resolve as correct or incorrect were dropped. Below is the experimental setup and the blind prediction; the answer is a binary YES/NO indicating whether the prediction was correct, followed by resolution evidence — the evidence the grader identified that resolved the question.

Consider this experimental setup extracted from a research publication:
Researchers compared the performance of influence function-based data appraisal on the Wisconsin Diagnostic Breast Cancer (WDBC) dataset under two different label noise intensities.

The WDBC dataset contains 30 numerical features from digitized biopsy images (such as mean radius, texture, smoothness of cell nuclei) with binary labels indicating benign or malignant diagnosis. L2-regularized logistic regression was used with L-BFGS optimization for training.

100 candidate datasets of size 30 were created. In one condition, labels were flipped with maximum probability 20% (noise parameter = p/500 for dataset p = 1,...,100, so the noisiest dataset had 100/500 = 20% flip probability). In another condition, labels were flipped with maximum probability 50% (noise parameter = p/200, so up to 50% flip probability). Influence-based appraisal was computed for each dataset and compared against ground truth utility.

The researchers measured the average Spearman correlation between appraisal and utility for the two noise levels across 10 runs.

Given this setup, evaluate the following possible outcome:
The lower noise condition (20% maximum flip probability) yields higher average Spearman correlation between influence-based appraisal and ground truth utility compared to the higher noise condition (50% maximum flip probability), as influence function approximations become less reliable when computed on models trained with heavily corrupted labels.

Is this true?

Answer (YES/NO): YES